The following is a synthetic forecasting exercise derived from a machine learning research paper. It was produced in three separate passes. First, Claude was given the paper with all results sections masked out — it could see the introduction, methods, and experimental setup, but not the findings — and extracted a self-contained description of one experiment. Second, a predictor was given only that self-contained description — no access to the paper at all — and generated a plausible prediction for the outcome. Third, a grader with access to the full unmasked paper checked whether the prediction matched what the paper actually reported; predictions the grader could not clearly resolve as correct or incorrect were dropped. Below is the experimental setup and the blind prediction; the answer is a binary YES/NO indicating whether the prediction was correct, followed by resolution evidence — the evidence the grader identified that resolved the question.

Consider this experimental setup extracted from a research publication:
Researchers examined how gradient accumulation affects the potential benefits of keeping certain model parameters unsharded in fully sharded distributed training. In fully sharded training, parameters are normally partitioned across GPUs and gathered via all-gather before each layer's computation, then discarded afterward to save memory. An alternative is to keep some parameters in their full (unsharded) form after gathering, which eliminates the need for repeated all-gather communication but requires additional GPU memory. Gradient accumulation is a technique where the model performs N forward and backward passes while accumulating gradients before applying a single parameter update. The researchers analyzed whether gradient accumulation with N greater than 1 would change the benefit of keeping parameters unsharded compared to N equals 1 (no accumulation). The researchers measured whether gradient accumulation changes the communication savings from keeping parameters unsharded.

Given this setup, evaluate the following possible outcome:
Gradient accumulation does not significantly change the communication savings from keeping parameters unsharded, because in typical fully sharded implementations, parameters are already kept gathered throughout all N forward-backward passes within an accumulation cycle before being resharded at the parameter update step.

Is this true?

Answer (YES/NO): NO